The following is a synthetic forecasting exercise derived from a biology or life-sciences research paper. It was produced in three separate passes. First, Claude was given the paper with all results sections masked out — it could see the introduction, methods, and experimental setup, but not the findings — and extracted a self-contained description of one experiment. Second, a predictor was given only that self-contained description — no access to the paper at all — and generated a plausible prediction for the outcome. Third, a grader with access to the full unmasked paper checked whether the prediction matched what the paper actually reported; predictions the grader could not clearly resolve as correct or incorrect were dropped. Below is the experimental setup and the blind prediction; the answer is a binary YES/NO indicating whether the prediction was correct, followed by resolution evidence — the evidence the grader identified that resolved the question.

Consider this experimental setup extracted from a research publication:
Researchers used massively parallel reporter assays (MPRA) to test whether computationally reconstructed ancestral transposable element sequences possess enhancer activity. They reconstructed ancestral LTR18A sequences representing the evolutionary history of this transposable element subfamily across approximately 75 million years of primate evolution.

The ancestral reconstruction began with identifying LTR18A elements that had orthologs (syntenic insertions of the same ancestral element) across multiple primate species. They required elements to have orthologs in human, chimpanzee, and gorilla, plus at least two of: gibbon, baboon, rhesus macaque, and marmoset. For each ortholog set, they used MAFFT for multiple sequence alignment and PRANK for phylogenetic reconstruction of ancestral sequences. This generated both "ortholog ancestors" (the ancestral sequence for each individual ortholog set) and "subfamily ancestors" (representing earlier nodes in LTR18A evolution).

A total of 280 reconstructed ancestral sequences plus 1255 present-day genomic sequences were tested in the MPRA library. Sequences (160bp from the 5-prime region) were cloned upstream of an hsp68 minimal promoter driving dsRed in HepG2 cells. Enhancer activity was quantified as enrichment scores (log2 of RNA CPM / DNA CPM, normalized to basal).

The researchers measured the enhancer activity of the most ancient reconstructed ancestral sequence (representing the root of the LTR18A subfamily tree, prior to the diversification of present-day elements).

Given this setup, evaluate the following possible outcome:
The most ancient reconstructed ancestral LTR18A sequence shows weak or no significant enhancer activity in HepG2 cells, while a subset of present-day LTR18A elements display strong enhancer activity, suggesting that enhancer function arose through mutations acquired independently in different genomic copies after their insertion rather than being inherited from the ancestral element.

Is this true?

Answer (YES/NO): NO